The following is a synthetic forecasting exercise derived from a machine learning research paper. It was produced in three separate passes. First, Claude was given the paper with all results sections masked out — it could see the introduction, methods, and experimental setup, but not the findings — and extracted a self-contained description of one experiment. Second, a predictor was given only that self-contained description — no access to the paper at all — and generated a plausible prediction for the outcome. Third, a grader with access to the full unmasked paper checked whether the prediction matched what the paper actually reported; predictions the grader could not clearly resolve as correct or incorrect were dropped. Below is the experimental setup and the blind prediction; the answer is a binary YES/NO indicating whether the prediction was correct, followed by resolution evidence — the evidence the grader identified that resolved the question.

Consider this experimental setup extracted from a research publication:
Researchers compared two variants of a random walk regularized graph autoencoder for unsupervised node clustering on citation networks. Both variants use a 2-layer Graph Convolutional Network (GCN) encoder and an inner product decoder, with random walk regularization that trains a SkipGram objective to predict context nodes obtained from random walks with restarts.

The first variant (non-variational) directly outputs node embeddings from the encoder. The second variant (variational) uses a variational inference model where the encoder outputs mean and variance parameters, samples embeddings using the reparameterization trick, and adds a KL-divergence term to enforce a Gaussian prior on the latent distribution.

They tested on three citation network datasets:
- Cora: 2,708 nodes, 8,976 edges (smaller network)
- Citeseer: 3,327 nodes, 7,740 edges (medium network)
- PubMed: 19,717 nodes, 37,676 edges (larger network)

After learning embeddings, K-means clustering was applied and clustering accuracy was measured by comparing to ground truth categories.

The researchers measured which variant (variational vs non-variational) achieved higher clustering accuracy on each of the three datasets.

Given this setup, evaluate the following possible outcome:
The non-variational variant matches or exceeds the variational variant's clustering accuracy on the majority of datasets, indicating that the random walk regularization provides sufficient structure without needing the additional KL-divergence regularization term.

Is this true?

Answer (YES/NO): NO